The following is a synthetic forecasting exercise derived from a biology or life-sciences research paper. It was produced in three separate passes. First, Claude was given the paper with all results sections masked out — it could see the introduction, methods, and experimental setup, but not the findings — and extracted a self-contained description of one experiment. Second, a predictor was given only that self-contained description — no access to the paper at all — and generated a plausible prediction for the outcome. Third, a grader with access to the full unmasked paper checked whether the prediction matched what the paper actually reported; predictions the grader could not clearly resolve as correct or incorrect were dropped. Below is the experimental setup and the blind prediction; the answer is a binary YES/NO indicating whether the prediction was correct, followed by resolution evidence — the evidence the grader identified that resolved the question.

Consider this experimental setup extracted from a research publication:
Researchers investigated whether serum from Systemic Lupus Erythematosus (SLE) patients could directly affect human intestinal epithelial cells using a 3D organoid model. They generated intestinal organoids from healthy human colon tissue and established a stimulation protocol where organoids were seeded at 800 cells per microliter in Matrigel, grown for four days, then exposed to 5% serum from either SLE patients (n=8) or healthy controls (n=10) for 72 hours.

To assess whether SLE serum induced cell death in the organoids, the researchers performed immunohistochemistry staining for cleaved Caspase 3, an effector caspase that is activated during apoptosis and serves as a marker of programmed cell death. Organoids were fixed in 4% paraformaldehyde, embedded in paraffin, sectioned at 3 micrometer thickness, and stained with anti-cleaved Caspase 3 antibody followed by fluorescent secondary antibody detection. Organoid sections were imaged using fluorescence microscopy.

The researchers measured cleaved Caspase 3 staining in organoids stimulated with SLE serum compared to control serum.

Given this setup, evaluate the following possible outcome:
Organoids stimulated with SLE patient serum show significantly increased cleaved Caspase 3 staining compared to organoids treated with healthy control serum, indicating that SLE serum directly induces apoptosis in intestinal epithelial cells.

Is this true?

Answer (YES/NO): NO